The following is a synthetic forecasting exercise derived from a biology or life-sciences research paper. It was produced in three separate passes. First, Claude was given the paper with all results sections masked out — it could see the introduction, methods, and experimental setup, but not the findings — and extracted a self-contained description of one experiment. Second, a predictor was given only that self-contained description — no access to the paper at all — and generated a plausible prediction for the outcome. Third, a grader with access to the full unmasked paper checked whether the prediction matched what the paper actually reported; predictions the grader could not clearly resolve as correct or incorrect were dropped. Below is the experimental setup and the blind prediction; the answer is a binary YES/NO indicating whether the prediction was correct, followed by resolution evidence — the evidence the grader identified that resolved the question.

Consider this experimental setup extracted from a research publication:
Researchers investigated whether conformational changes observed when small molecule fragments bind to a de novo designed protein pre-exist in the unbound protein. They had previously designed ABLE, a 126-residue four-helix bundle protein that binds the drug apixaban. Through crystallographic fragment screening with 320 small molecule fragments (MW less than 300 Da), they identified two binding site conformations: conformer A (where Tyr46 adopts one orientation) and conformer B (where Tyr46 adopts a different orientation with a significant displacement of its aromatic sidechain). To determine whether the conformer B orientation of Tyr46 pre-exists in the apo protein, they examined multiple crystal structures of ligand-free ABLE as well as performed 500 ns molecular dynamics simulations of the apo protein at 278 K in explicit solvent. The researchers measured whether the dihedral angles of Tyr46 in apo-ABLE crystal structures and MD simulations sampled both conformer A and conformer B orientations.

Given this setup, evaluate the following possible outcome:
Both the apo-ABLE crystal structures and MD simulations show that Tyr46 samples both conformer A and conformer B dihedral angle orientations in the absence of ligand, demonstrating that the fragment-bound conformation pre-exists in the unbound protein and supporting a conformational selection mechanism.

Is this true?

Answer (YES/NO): YES